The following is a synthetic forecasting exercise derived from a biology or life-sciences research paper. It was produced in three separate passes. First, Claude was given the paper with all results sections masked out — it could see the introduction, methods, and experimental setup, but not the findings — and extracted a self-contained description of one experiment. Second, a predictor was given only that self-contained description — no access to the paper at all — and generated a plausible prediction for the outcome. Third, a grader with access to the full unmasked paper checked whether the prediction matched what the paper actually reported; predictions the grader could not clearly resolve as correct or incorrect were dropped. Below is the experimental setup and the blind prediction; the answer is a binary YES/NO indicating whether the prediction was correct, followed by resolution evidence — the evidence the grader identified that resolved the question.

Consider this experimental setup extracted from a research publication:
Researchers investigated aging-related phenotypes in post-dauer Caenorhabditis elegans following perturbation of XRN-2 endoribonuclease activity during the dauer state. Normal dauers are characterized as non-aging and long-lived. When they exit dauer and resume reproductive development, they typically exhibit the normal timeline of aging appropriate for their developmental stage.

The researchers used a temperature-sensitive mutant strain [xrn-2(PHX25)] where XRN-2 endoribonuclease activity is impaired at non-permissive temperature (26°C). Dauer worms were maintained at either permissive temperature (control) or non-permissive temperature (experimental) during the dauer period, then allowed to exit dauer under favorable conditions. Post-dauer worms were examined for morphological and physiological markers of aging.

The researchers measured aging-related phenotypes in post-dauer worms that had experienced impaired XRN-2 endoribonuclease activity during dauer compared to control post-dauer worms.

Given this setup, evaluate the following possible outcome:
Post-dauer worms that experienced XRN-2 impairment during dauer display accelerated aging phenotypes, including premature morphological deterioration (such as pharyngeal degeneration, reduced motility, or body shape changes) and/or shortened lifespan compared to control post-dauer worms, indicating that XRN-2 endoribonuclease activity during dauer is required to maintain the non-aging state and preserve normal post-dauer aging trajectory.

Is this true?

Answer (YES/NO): YES